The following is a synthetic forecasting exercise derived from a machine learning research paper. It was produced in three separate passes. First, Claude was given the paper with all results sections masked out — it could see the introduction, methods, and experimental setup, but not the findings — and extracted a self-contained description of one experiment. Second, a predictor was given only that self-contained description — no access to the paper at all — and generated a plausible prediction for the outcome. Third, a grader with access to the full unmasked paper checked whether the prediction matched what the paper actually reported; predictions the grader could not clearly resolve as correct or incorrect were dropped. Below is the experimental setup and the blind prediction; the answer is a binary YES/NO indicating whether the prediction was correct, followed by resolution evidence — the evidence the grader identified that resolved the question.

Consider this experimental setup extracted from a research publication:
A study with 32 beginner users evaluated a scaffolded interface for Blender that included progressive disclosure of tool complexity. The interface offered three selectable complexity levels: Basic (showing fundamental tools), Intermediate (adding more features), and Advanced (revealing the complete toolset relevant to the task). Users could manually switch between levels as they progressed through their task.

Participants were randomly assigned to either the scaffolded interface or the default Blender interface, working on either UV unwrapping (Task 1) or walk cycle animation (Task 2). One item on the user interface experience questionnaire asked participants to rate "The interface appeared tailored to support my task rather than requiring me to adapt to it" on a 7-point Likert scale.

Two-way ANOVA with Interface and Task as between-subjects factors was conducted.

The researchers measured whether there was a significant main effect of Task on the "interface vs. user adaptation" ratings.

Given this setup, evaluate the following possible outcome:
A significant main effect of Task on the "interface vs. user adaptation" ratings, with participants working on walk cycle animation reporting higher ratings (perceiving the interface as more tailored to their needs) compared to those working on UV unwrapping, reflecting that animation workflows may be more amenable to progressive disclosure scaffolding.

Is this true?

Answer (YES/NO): NO